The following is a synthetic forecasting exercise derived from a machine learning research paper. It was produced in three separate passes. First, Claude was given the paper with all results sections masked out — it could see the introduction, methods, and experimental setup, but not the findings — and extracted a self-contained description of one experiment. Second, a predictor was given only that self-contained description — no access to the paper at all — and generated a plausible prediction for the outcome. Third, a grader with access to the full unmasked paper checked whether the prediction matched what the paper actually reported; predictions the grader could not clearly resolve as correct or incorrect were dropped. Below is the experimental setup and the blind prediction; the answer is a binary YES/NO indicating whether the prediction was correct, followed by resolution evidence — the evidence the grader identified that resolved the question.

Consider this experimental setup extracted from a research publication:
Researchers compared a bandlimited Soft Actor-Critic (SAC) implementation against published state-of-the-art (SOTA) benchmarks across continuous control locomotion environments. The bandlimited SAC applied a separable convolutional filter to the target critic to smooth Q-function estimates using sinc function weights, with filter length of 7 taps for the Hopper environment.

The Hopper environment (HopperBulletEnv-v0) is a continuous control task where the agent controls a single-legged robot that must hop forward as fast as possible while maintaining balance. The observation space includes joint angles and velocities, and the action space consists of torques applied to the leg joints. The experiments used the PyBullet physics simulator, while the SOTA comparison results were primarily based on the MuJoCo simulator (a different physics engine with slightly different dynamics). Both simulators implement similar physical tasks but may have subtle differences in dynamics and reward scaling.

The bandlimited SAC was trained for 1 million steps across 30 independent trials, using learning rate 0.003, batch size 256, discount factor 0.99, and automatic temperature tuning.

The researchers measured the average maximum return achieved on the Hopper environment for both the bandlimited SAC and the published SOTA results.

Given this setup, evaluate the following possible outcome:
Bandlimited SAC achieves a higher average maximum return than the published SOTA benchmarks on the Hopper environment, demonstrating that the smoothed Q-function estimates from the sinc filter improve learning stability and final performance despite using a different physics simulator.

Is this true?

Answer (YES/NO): NO